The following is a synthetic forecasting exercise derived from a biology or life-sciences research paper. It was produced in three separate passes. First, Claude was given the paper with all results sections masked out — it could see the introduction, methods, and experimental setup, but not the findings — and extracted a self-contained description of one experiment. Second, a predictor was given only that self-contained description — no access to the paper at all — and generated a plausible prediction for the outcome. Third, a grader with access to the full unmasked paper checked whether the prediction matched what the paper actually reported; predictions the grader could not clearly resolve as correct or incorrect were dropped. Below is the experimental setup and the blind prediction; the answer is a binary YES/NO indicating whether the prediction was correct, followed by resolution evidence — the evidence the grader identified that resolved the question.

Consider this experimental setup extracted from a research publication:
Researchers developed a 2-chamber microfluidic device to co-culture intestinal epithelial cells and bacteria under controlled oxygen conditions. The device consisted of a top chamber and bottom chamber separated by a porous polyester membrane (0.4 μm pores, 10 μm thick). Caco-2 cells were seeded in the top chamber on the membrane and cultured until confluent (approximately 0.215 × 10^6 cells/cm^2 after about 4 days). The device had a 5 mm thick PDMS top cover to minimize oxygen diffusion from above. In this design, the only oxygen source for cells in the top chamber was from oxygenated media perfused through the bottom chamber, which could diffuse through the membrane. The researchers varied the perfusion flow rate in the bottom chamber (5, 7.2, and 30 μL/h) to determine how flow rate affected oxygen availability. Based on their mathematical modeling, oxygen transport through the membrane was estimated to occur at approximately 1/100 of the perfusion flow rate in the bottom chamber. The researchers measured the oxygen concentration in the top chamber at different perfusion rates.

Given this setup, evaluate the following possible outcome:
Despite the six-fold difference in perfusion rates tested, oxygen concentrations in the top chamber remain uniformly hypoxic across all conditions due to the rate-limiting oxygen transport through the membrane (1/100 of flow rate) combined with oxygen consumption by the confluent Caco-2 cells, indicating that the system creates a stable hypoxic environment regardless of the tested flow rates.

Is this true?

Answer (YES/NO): NO